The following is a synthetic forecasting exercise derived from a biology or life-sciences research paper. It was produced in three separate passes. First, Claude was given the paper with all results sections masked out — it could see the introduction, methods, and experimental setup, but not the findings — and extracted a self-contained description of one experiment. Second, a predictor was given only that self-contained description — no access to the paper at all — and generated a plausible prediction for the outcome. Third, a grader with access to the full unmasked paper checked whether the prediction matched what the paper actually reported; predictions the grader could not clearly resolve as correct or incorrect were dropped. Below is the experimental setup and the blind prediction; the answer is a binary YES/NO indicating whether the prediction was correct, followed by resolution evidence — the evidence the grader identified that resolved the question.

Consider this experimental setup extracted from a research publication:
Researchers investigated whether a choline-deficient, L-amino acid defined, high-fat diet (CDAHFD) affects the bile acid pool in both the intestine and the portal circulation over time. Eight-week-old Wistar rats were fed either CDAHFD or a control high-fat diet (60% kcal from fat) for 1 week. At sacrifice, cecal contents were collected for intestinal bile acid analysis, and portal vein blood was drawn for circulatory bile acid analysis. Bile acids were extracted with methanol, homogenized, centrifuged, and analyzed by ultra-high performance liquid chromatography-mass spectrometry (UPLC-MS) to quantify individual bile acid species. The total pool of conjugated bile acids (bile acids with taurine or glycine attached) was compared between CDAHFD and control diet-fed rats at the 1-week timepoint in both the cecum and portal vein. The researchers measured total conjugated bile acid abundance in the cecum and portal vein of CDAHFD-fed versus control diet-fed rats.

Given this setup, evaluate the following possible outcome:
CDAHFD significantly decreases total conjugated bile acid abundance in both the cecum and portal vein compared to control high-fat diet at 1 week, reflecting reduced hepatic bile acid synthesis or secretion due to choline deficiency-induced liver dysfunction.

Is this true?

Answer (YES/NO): NO